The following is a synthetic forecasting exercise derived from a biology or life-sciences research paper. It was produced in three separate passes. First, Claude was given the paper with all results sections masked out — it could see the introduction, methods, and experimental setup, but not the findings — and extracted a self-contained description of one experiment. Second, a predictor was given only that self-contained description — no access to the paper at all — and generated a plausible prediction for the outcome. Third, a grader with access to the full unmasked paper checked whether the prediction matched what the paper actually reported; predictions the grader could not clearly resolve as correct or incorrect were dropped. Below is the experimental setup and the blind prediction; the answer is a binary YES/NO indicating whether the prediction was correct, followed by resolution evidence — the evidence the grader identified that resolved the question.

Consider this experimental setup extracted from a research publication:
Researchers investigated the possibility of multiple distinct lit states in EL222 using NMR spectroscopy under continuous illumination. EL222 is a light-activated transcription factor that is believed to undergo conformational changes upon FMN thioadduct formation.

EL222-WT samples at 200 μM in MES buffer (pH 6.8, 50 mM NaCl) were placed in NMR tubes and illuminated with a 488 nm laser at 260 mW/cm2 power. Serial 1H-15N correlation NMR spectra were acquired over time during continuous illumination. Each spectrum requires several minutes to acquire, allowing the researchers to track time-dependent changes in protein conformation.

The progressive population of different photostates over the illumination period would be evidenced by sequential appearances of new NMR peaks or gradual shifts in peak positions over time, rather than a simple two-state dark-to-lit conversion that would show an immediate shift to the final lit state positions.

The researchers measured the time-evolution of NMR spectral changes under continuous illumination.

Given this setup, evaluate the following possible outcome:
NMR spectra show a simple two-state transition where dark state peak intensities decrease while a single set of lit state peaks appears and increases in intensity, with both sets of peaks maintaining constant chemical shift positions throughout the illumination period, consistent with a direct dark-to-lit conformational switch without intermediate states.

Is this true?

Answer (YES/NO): NO